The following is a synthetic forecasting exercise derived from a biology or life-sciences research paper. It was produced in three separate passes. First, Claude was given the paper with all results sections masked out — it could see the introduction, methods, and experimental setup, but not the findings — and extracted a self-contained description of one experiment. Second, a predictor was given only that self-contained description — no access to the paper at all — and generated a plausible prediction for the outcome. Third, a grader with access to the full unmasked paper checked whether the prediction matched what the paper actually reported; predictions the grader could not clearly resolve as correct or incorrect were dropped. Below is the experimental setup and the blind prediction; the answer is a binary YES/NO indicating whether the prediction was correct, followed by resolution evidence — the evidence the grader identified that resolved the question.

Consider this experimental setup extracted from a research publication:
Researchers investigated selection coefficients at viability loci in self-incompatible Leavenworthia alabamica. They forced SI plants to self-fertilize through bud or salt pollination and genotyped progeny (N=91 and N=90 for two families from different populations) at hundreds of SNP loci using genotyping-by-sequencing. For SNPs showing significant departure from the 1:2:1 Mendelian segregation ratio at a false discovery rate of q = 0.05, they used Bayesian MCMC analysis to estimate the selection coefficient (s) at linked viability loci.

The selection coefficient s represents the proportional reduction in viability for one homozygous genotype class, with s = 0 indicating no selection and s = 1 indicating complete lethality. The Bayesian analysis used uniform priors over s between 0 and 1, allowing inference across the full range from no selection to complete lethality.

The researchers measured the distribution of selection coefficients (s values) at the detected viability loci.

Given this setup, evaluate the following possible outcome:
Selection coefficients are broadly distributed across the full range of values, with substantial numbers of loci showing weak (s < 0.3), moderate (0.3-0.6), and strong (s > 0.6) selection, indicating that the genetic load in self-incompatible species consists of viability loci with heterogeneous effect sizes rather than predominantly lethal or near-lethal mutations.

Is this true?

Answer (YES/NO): NO